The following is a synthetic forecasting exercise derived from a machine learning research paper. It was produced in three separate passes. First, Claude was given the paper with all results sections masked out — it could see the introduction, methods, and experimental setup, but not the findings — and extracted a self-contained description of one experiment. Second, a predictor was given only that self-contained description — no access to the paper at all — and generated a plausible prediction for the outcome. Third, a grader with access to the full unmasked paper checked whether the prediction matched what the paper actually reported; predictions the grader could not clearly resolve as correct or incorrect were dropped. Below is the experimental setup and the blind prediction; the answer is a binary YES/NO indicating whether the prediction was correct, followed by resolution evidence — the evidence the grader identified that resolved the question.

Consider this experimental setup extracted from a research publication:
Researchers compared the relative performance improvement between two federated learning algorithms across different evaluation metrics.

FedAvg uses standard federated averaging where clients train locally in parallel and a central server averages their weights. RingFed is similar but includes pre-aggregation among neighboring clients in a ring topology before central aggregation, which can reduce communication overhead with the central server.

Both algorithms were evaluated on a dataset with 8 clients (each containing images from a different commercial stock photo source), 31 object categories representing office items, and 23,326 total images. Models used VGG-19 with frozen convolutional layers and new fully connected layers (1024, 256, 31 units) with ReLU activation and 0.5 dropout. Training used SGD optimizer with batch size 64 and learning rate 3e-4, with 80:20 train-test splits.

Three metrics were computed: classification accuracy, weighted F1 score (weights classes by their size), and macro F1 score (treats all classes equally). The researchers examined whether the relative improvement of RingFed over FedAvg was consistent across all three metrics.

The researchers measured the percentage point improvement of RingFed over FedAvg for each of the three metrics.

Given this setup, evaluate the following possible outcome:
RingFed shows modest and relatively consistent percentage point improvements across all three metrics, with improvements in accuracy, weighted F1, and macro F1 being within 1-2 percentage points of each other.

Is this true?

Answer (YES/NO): YES